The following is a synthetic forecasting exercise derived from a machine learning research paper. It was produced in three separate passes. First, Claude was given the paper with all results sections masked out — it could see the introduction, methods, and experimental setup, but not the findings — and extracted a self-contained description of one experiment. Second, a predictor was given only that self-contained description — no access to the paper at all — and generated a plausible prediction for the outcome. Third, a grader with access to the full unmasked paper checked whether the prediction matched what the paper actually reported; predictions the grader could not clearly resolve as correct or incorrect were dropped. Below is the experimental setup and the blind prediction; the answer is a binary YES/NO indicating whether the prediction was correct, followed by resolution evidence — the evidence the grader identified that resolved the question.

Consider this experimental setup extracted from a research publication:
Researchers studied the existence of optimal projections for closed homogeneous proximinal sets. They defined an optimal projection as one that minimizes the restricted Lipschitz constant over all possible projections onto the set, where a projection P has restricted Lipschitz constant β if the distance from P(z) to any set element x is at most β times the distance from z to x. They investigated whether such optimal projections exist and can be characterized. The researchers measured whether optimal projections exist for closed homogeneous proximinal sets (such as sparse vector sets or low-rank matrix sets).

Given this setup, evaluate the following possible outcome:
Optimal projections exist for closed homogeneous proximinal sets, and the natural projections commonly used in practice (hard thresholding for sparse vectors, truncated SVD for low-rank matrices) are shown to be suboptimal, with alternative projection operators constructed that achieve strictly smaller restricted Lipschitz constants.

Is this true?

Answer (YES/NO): NO